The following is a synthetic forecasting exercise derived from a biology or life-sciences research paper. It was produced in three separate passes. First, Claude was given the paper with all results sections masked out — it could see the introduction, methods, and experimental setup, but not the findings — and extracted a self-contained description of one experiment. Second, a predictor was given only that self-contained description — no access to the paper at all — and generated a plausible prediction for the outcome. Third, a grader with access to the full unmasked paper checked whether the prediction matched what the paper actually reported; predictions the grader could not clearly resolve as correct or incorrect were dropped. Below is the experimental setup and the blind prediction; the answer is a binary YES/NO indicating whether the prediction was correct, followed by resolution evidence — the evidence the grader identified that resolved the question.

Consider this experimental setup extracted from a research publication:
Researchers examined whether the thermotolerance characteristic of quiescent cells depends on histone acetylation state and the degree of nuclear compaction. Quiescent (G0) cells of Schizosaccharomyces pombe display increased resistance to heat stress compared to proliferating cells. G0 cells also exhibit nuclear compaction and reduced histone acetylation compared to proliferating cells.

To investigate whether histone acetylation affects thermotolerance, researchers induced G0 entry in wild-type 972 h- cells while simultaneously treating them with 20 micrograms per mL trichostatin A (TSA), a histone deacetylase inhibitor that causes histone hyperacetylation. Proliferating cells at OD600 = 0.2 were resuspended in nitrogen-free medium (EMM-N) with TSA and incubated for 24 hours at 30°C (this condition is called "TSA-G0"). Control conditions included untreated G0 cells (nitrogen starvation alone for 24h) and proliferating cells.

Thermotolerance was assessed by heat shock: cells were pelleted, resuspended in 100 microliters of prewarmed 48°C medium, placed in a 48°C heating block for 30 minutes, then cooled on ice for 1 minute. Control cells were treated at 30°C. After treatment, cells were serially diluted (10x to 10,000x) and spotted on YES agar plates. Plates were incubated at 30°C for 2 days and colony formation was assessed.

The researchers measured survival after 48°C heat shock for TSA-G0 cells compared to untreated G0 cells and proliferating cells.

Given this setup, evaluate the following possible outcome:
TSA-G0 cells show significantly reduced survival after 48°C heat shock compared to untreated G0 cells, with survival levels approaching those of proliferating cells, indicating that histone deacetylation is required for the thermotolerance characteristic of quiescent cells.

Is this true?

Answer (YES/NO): NO